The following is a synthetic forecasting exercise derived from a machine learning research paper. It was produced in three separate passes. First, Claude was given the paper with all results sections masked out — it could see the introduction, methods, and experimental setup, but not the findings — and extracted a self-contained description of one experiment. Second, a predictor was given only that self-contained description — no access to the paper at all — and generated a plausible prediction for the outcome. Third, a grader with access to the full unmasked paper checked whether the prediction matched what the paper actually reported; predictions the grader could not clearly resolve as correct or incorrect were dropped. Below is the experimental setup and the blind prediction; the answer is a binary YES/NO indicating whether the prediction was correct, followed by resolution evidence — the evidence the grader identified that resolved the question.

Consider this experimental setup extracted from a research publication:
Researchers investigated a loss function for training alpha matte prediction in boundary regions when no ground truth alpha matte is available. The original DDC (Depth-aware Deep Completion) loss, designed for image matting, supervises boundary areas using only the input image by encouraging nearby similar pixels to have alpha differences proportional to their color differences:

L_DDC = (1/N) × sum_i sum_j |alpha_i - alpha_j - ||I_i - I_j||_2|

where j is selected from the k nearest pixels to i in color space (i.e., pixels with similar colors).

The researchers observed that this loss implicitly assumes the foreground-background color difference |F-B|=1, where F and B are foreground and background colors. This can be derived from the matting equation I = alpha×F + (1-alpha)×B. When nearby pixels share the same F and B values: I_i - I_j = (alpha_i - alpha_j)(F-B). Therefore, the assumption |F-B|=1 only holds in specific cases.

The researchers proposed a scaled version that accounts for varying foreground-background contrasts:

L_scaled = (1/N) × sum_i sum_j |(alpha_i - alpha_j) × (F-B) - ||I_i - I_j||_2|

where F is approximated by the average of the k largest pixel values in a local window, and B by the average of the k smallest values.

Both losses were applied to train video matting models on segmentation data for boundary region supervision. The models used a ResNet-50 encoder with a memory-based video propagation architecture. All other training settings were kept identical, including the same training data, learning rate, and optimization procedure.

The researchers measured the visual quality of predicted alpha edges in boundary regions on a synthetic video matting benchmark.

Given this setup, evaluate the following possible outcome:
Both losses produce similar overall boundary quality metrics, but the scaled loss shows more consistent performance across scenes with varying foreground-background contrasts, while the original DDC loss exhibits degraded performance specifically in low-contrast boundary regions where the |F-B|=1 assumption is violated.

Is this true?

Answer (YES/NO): NO